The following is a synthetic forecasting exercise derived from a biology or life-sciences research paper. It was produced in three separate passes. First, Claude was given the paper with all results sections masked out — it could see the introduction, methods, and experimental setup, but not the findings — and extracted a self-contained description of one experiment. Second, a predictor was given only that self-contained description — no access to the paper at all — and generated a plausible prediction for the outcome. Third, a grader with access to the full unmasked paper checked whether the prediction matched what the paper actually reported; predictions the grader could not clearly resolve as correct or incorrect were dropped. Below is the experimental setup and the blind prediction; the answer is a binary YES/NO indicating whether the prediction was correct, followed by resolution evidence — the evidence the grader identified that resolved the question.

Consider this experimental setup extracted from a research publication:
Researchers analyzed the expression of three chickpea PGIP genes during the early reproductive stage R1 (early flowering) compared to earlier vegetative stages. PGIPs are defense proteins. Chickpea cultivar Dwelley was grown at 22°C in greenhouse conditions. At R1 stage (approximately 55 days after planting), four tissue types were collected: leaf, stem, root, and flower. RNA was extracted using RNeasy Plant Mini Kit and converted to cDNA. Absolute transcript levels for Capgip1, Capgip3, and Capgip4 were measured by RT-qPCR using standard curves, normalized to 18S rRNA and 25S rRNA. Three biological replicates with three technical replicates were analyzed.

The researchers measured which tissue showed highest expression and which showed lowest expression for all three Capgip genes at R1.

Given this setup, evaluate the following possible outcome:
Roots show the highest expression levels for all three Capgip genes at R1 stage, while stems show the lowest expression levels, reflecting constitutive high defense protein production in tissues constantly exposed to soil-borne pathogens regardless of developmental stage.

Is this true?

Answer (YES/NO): NO